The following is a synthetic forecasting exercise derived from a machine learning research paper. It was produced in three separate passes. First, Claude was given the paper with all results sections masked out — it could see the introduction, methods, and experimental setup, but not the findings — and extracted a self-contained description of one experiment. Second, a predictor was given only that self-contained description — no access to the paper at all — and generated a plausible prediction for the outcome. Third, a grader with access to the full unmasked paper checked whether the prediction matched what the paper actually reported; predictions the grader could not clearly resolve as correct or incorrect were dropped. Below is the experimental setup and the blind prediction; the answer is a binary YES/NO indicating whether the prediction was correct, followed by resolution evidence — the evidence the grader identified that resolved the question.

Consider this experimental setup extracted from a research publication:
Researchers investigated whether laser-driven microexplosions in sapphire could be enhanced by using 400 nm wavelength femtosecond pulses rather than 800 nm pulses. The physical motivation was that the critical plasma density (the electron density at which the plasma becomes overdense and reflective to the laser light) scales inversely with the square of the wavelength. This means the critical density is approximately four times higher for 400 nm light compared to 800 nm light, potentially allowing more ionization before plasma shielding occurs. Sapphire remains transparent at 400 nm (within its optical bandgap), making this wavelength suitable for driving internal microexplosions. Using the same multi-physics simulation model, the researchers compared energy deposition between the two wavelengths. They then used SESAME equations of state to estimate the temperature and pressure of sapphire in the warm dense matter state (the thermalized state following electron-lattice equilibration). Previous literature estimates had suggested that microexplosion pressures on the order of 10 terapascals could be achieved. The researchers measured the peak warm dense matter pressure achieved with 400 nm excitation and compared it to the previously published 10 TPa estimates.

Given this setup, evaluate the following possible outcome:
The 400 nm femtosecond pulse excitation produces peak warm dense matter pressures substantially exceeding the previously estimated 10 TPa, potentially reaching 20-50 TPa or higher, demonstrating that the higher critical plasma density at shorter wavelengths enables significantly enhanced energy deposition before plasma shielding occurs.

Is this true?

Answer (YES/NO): NO